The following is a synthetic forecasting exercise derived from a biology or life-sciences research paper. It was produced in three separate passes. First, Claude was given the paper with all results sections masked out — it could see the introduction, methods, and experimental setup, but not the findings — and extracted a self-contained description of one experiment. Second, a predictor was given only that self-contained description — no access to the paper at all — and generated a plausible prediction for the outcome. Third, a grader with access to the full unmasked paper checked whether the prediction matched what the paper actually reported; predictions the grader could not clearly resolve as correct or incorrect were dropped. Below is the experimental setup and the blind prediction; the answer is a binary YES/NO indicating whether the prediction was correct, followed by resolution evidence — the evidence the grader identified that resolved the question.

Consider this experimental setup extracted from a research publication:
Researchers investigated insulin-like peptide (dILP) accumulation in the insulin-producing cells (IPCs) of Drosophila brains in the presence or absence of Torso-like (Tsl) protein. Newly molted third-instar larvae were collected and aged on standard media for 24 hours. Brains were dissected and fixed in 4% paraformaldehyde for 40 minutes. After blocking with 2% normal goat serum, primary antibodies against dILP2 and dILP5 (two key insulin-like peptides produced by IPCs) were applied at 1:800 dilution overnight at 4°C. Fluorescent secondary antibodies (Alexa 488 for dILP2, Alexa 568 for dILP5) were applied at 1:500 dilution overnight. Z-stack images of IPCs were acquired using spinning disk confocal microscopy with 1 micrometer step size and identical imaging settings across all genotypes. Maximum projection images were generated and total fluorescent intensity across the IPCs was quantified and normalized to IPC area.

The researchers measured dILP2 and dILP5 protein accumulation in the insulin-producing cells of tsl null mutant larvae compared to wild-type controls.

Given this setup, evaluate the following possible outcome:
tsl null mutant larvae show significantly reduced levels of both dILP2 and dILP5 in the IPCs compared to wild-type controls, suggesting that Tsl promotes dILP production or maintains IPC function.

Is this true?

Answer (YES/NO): NO